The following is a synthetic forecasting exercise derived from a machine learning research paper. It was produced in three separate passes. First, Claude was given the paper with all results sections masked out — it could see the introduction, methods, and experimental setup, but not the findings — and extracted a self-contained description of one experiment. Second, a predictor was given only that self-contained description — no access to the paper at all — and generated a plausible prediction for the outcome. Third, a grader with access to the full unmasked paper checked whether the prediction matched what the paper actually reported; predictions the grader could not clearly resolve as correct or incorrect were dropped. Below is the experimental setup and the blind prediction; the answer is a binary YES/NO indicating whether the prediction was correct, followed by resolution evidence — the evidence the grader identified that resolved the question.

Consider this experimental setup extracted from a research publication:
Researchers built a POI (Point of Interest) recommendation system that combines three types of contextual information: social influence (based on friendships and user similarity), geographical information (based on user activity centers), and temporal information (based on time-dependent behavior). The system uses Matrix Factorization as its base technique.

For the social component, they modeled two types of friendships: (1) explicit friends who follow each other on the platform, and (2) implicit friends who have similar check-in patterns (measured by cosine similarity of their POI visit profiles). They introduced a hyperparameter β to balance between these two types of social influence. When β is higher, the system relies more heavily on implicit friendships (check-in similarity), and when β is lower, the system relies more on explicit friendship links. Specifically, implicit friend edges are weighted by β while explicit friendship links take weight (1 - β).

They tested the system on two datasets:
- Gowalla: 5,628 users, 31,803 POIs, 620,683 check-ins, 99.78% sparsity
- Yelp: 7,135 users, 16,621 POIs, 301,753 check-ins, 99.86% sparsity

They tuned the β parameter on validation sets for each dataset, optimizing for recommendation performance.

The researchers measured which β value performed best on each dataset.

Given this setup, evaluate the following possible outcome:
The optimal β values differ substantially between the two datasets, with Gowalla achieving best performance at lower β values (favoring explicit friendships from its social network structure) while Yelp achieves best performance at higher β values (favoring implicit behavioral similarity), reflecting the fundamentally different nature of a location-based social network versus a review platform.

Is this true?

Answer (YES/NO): NO